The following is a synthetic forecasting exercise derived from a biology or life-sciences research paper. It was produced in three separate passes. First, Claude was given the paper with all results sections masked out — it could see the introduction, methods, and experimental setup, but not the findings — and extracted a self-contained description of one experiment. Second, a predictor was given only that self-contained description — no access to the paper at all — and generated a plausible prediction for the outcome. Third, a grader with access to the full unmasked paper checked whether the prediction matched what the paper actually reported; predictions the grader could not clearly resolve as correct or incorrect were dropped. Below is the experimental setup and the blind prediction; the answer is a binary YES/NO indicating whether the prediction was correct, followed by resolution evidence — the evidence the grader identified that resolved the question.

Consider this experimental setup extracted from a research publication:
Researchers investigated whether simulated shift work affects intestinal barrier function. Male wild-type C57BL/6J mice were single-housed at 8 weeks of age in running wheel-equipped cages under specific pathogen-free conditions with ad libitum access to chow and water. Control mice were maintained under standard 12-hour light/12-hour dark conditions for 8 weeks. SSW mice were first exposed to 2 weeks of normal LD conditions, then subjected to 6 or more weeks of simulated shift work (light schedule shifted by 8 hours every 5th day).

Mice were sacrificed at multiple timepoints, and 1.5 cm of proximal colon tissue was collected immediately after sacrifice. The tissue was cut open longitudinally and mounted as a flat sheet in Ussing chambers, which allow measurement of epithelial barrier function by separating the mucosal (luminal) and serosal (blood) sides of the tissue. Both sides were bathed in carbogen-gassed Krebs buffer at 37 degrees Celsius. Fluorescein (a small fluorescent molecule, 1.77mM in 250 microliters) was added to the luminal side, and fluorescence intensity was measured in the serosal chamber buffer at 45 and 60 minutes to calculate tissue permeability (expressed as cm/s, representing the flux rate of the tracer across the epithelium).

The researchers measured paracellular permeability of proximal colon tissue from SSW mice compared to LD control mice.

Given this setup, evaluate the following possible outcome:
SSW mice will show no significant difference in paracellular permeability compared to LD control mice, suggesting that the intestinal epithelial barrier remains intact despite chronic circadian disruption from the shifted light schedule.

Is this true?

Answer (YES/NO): NO